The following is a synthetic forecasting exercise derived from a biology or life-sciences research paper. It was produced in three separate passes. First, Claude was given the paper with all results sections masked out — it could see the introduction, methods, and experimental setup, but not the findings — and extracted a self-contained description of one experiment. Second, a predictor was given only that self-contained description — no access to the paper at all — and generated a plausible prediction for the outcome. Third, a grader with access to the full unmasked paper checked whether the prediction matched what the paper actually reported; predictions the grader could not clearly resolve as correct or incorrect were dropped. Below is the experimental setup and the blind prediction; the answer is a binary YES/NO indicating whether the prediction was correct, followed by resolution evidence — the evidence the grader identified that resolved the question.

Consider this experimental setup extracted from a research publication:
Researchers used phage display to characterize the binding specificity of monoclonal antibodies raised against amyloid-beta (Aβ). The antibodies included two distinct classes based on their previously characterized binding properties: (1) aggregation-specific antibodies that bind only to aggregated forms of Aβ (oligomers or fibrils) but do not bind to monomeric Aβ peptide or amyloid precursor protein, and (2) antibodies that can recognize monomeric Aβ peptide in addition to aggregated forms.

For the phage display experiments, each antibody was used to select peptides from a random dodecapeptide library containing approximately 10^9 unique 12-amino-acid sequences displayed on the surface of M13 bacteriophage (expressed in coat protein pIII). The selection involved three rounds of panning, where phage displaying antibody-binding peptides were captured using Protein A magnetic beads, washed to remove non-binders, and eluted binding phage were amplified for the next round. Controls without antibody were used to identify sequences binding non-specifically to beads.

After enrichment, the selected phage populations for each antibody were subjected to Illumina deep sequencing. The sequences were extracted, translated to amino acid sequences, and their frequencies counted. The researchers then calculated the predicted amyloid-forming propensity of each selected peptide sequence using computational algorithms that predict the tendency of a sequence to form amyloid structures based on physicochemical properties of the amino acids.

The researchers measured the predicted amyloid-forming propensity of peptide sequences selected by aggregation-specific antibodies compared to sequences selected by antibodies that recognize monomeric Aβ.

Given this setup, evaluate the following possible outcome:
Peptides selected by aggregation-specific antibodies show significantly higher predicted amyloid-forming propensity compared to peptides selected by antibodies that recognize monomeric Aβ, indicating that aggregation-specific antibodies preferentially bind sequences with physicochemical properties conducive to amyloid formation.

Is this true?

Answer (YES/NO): YES